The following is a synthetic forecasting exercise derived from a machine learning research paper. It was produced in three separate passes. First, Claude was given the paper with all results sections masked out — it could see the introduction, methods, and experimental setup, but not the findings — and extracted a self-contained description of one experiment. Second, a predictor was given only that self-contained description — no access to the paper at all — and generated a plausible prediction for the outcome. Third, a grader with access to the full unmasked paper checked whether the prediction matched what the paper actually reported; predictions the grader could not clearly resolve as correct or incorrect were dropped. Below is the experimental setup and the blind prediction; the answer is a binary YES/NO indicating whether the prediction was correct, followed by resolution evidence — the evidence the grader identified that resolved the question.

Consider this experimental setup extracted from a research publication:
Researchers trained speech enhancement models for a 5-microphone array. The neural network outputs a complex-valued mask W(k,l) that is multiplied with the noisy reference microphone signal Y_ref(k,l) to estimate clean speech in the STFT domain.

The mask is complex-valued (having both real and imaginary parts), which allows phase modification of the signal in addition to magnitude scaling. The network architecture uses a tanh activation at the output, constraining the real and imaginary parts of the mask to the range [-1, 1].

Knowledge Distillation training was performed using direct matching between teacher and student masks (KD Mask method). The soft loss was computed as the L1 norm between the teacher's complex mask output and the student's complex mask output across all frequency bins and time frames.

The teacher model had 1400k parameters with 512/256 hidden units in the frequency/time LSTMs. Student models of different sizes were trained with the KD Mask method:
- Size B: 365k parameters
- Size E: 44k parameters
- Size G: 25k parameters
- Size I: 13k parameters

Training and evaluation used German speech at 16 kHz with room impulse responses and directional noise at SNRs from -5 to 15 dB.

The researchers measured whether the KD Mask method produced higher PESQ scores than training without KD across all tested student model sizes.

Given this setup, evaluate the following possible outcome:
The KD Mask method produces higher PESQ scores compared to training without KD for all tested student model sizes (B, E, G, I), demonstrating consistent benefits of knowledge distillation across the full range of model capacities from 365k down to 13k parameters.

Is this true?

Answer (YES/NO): NO